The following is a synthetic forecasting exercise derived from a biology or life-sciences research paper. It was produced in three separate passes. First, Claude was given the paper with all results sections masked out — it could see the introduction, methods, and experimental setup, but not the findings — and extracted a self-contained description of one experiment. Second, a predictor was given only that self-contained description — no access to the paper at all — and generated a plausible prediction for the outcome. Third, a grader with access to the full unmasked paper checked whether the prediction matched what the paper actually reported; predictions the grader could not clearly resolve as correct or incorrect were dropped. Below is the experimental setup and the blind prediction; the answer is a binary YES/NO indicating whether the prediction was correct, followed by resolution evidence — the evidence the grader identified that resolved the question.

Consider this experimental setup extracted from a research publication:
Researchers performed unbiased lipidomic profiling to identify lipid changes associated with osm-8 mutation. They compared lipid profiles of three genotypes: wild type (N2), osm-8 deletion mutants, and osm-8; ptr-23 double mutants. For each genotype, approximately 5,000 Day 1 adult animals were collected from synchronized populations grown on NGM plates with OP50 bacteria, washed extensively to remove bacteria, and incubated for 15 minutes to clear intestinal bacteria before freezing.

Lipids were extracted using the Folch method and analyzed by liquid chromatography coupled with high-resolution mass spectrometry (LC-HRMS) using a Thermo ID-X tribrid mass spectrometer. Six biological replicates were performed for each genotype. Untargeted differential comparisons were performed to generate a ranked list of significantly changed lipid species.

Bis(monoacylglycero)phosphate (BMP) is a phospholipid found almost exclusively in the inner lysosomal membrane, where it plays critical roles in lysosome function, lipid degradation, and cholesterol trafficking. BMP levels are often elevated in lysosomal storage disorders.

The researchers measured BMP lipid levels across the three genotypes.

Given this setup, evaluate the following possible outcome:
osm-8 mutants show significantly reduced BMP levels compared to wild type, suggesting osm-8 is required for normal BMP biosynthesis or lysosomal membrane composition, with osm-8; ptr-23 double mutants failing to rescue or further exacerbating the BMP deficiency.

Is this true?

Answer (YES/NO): NO